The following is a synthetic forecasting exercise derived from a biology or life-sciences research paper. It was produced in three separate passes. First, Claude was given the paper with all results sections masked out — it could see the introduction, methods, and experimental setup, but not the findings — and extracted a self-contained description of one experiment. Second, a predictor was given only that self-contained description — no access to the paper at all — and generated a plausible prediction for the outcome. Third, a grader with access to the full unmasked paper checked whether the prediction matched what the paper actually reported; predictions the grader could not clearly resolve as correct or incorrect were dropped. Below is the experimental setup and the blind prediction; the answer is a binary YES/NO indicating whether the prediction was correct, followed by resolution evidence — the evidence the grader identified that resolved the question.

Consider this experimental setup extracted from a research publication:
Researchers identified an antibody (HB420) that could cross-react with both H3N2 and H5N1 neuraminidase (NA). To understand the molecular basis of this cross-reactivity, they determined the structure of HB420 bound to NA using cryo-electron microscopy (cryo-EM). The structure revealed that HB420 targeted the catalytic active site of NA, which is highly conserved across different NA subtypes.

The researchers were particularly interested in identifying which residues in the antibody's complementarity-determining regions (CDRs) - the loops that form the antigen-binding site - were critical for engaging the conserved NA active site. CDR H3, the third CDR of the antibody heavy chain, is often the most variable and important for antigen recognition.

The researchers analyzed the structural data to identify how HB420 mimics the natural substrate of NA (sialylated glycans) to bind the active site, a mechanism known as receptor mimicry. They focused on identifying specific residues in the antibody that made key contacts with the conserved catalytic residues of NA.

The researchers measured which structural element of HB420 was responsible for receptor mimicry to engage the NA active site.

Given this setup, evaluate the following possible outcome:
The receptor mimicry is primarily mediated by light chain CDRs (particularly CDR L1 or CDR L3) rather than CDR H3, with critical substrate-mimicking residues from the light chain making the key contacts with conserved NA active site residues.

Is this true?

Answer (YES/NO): NO